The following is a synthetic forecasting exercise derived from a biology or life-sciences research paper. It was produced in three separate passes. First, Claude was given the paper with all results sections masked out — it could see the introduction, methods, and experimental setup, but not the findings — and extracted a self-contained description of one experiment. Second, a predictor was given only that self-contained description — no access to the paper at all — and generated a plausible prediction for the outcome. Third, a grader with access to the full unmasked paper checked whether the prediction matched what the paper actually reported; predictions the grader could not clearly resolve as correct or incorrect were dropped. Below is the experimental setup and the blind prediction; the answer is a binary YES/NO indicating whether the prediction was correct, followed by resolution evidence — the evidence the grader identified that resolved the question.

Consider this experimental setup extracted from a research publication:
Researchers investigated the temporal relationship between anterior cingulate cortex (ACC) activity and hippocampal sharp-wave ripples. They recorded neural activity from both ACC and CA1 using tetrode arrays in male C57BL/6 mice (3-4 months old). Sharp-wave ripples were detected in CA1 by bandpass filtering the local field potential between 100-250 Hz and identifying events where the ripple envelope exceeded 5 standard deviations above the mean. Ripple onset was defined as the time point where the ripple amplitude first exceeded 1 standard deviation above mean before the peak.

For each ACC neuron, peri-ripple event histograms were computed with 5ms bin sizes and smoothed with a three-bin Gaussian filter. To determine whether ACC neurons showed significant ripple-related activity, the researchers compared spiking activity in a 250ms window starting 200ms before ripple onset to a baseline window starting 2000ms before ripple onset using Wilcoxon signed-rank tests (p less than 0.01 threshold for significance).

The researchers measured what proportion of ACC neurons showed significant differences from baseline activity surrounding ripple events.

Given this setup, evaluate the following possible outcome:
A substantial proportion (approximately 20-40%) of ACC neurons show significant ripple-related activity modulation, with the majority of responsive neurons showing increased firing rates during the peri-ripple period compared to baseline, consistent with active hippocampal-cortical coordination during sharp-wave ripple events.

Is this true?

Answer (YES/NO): NO